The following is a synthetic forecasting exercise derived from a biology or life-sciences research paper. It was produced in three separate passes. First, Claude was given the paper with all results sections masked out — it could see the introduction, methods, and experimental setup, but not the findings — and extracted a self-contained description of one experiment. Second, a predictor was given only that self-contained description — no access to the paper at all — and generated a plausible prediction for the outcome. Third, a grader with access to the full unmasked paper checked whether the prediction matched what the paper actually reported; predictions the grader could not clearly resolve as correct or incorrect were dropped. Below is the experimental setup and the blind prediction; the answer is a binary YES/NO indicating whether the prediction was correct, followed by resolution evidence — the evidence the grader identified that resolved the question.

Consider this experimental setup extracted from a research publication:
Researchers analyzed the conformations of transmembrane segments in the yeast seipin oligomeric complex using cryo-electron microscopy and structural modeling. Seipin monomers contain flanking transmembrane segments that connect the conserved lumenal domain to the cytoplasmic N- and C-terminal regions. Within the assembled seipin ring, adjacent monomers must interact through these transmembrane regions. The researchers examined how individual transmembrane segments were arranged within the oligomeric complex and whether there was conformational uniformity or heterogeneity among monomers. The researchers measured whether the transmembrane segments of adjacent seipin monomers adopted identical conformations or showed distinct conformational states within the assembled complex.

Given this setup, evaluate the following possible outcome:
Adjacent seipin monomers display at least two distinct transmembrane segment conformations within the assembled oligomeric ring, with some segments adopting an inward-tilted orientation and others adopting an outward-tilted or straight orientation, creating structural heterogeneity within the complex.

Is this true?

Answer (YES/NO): NO